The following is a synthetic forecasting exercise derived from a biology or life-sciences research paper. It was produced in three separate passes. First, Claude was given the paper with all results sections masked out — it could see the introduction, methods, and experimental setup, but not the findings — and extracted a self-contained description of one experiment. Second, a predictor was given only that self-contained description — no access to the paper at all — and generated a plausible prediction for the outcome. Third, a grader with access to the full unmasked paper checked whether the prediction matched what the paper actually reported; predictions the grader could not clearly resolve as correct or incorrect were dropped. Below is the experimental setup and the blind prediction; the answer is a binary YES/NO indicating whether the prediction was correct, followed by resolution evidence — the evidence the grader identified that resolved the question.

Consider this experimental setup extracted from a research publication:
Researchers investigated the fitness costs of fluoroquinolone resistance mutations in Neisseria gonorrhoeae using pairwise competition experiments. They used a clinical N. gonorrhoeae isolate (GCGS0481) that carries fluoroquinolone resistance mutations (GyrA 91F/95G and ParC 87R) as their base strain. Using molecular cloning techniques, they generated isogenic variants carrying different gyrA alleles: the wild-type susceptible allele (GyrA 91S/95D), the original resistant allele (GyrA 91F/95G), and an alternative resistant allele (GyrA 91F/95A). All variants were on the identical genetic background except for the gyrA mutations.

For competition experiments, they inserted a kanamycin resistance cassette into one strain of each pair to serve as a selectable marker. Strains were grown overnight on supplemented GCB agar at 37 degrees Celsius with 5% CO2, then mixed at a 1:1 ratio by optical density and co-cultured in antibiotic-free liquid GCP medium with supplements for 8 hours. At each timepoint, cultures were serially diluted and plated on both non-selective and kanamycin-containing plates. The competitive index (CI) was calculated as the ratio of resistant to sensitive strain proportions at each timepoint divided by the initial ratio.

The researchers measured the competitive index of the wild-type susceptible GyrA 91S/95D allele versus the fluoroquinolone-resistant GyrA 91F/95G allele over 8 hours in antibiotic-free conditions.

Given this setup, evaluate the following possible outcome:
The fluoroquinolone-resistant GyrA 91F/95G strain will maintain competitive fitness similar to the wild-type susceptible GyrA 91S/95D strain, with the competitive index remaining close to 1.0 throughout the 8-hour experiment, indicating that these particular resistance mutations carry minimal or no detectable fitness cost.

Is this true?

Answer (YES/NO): NO